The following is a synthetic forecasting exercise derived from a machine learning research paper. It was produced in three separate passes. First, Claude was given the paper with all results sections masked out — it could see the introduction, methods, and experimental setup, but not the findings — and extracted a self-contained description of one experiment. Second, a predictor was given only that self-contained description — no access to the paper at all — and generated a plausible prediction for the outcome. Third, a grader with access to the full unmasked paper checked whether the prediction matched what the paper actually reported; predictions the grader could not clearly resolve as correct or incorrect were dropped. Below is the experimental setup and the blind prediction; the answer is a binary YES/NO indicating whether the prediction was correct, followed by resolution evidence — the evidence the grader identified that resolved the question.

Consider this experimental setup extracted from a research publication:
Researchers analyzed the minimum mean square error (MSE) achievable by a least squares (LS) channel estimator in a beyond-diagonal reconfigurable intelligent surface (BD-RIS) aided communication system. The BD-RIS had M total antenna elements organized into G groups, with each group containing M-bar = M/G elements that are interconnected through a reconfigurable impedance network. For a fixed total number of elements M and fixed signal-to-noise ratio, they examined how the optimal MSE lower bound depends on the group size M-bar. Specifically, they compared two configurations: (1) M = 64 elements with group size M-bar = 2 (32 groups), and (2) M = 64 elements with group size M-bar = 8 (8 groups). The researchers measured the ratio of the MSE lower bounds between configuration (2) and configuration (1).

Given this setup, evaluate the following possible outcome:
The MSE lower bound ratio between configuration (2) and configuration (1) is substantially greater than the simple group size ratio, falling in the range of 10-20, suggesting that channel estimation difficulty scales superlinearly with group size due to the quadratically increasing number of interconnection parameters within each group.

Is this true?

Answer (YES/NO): NO